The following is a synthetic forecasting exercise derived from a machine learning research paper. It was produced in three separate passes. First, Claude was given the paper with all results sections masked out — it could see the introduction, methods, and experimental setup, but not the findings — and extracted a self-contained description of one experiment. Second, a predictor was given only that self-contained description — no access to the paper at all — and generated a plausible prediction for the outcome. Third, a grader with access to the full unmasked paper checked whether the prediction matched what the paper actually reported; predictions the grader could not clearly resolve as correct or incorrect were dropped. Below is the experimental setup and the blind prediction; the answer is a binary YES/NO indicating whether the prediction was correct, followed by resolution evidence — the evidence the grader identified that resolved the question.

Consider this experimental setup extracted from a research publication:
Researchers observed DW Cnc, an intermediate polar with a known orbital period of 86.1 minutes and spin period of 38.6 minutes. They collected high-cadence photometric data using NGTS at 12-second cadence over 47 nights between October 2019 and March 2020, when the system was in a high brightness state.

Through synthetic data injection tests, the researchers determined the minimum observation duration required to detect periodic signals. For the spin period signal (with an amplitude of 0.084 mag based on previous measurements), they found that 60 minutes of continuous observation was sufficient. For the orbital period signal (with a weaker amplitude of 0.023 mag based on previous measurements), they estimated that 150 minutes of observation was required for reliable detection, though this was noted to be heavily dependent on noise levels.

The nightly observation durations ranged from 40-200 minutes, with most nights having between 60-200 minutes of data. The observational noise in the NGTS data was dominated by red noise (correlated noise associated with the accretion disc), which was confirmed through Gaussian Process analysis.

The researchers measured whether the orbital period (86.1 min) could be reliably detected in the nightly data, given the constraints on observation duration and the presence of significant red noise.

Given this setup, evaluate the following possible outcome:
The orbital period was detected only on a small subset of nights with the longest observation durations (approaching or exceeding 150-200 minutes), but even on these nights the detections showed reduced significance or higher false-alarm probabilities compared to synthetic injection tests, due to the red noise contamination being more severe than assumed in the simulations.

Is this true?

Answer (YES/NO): NO